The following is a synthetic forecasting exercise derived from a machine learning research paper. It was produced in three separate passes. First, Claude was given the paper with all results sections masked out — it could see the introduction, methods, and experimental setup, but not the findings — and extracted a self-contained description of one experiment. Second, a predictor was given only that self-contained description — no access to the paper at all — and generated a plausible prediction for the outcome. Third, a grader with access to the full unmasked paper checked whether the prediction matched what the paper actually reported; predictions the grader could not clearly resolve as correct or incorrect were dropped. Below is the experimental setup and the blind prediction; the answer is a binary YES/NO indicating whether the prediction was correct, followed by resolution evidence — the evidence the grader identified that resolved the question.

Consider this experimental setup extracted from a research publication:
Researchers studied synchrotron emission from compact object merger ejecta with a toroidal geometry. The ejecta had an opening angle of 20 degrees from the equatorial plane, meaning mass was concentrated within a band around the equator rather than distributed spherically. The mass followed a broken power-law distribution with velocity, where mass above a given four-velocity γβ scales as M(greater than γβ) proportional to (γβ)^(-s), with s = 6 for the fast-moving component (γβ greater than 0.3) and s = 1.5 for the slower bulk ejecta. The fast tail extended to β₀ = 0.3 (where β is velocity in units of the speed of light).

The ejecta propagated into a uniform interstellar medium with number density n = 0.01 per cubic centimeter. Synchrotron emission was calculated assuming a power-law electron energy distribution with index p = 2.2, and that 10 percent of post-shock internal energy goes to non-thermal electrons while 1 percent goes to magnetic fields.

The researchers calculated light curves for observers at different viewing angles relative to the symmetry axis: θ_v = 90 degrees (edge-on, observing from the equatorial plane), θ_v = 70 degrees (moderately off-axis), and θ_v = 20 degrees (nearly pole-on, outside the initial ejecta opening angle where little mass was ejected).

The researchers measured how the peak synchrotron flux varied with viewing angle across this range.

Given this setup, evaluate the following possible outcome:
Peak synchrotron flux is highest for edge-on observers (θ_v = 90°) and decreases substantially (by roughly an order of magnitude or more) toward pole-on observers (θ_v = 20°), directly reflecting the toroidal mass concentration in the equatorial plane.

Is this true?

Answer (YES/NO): NO